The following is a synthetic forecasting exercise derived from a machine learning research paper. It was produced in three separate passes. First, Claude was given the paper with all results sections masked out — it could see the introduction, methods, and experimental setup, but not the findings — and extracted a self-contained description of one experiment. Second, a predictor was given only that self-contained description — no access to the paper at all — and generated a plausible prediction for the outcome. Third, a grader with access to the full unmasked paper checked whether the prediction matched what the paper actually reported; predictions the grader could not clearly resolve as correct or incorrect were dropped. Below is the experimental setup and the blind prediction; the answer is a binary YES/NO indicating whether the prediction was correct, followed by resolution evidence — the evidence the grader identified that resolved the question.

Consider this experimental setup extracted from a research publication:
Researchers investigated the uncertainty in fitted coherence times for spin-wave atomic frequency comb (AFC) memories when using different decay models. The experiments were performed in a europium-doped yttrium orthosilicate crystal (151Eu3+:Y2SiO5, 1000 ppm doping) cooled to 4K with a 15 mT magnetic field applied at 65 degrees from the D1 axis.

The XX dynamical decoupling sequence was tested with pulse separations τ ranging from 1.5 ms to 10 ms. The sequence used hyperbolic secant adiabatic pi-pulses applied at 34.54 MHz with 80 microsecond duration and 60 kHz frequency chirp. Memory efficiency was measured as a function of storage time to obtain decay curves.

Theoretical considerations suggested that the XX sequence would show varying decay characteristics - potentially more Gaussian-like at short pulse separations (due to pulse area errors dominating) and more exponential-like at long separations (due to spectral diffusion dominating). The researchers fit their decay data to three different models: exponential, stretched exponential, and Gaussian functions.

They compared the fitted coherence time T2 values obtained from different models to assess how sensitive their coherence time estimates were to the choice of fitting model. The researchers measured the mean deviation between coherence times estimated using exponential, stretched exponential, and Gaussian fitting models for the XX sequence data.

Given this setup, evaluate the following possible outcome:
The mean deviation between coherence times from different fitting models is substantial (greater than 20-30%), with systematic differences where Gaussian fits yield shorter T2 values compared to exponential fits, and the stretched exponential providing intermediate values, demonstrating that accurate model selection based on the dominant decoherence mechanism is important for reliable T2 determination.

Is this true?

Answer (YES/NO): NO